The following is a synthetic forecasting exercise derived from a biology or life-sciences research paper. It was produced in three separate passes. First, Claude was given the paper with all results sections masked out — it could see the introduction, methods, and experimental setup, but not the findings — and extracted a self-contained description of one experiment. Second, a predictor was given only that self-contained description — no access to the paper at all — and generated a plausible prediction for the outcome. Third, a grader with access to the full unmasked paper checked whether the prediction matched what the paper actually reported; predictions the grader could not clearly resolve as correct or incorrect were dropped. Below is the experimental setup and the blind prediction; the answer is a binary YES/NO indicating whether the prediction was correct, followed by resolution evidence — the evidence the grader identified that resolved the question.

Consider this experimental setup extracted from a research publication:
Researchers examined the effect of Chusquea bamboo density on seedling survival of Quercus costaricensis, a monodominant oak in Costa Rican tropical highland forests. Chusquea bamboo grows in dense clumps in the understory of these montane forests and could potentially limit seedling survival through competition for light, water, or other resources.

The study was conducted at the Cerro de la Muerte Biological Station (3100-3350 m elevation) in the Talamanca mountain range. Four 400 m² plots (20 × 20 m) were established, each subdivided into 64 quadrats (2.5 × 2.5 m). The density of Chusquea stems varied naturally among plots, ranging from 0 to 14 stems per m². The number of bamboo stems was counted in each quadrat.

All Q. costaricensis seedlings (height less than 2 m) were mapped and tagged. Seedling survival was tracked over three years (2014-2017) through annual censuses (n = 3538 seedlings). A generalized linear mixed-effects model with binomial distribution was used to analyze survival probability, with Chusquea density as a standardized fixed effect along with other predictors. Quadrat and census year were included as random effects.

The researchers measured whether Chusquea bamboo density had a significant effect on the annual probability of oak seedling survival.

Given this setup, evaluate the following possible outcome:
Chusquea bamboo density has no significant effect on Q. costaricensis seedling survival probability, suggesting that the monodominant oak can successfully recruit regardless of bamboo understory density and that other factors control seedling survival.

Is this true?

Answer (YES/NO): NO